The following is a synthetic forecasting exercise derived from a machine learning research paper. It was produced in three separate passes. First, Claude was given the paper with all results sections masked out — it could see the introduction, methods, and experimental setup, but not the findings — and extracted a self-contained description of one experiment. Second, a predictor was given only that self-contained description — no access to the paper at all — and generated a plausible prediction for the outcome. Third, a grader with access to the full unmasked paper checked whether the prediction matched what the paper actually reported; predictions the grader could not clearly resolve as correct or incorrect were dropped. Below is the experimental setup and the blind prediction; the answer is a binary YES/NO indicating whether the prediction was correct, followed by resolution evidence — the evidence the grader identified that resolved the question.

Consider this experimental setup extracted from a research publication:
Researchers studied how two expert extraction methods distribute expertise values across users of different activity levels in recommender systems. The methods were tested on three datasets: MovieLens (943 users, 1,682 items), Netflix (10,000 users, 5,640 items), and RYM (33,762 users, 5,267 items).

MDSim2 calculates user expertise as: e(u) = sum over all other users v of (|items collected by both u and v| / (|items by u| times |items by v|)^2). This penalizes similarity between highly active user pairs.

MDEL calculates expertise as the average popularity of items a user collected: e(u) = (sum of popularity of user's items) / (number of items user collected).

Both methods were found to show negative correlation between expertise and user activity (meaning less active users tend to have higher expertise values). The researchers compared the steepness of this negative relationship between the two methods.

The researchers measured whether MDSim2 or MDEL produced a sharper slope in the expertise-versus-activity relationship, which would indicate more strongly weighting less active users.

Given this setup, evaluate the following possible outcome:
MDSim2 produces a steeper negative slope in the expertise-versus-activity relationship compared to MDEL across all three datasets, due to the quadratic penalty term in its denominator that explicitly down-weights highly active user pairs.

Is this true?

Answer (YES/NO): YES